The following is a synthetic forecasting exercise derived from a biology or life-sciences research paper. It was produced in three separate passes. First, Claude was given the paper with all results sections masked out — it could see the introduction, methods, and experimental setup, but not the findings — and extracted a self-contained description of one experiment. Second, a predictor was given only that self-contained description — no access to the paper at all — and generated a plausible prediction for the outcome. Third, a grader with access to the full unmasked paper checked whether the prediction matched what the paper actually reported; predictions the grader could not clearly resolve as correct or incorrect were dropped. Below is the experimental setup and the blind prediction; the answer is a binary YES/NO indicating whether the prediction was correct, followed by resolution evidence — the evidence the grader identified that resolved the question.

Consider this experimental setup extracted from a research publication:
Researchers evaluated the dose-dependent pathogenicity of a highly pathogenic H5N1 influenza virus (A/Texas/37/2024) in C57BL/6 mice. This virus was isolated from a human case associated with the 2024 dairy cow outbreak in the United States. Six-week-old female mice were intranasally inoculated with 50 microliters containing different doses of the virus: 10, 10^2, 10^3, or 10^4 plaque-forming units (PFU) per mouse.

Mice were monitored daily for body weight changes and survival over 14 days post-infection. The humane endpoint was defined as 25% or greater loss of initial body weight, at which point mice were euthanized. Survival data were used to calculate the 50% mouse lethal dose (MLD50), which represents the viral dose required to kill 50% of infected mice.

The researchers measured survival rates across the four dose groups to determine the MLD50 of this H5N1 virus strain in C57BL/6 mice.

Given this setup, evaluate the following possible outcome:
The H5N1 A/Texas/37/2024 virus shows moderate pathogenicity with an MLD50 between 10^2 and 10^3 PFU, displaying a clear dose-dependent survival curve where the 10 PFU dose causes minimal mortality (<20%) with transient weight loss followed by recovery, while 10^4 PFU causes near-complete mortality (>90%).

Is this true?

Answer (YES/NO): NO